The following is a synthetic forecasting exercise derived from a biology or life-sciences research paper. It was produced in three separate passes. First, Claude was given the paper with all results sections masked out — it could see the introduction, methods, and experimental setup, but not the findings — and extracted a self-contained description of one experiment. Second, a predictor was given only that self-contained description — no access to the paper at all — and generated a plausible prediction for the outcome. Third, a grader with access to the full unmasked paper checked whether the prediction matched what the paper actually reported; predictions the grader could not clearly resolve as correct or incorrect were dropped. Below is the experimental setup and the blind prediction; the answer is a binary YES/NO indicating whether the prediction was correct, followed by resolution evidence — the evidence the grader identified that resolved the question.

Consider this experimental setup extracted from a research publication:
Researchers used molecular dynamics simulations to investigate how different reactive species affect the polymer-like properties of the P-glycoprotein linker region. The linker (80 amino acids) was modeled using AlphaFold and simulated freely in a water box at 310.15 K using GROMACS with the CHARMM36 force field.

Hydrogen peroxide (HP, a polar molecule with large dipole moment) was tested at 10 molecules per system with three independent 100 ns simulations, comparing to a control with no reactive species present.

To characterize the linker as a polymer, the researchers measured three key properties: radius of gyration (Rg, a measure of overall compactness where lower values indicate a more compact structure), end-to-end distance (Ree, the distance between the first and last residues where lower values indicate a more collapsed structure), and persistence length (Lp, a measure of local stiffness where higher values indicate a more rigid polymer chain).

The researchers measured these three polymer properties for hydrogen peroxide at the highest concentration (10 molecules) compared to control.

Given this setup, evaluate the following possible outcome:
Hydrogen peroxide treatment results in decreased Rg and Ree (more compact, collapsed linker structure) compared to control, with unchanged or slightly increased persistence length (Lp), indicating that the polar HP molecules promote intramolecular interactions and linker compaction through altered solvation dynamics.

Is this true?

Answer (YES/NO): NO